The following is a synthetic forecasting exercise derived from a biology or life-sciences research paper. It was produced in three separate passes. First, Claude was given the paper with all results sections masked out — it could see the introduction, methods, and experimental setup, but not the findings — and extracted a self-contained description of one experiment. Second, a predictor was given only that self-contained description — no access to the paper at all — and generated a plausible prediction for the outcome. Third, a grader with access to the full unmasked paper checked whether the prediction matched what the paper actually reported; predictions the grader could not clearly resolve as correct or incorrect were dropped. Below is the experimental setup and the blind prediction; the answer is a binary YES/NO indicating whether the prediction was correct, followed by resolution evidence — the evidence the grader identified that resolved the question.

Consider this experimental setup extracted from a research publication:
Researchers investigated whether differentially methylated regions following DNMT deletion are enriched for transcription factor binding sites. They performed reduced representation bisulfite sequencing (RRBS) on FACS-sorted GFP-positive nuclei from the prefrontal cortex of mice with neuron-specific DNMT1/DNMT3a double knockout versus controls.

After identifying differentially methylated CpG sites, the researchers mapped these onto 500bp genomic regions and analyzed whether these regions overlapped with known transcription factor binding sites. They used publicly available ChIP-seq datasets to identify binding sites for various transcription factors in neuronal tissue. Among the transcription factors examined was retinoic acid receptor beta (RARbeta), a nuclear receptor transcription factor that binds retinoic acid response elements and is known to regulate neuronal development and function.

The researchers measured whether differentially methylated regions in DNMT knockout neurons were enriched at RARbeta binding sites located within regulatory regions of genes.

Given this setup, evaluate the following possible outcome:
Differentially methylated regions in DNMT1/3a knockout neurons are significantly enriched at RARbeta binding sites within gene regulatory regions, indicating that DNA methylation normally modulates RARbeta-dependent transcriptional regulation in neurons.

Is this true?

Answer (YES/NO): YES